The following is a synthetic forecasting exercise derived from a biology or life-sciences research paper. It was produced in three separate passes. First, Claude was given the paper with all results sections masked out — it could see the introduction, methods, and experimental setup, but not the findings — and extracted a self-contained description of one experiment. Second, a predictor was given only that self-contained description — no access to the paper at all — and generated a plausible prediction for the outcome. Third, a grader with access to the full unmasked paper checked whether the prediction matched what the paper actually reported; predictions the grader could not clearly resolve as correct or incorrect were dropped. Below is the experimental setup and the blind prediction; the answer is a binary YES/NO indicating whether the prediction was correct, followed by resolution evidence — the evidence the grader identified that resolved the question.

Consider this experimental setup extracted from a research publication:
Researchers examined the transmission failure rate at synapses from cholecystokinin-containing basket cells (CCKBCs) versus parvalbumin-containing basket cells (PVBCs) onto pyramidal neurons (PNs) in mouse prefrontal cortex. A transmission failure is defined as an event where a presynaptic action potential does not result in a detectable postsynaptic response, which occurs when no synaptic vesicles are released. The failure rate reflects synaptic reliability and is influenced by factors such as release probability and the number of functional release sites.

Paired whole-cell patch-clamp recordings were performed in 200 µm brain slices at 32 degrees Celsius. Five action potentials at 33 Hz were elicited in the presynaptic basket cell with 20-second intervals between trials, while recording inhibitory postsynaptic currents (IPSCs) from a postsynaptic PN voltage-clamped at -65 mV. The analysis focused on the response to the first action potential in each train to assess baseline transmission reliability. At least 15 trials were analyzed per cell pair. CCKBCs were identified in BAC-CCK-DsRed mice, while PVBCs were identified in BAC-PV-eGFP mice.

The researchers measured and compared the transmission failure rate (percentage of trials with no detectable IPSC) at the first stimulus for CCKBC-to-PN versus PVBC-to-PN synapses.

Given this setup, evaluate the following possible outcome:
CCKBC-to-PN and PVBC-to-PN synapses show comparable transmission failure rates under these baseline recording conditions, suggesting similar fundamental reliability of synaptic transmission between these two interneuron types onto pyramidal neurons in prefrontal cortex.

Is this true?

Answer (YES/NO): NO